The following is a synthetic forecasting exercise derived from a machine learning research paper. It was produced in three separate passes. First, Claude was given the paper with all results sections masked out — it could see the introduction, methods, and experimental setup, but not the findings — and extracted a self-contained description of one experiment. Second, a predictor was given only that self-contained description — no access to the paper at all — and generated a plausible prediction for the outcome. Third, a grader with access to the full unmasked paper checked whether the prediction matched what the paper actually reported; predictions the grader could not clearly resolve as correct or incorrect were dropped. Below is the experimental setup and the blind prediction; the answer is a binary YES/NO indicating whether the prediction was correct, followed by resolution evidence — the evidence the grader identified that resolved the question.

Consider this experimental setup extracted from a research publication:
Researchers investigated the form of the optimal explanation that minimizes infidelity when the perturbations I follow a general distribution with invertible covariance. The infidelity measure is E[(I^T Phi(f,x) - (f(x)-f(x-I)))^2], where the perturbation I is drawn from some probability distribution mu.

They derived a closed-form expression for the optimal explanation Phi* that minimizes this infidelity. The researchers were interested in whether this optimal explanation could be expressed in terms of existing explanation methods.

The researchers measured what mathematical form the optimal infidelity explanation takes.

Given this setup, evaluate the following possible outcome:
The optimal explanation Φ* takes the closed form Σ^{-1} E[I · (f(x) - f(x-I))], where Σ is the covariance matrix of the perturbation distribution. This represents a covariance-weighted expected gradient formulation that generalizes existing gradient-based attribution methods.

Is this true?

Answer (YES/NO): NO